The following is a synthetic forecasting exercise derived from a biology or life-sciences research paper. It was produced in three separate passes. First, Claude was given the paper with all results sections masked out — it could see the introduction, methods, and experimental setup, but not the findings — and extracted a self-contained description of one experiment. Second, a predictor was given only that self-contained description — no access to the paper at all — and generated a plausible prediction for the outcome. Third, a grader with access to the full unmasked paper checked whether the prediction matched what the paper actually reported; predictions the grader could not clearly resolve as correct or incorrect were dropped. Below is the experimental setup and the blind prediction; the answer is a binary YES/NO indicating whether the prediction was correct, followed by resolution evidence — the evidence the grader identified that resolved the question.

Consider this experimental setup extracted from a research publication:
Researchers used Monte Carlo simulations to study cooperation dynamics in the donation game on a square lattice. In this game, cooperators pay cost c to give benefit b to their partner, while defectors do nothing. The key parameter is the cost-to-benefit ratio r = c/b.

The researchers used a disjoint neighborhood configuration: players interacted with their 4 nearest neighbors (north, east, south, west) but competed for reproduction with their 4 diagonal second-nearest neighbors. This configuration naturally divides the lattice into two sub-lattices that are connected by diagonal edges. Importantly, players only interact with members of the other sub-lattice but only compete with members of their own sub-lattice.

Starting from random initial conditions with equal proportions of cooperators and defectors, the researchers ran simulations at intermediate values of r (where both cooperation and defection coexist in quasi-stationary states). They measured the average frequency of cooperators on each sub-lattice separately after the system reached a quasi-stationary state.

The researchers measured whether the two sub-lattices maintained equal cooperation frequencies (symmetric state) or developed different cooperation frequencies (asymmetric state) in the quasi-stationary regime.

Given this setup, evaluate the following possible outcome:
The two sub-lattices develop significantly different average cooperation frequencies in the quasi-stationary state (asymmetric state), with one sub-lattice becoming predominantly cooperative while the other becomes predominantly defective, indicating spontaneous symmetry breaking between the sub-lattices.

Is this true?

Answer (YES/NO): YES